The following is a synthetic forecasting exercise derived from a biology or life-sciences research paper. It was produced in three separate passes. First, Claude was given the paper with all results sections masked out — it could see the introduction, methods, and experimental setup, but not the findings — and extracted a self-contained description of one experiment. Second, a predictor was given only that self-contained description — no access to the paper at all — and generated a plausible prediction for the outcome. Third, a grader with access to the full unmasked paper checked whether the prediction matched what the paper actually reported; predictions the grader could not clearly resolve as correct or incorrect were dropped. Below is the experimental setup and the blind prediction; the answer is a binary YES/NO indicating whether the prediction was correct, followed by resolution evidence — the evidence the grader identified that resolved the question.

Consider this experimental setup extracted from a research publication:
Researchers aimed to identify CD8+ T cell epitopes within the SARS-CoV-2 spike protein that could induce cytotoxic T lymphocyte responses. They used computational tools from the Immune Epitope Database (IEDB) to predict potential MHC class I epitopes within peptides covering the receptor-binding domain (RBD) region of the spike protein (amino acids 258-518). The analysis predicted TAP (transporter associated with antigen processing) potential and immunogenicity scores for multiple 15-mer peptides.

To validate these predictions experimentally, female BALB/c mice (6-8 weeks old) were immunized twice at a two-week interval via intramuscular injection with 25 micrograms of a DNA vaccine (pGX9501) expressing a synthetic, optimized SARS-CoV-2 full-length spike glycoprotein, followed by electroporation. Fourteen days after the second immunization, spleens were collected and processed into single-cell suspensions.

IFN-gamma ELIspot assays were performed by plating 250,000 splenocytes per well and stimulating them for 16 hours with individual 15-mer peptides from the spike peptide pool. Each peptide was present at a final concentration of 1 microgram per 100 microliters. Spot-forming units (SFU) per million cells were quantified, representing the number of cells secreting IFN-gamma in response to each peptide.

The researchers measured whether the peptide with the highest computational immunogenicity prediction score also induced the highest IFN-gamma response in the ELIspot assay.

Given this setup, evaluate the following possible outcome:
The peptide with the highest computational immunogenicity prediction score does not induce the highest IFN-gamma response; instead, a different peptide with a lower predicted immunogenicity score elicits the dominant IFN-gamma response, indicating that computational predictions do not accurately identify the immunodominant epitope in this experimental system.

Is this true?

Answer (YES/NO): YES